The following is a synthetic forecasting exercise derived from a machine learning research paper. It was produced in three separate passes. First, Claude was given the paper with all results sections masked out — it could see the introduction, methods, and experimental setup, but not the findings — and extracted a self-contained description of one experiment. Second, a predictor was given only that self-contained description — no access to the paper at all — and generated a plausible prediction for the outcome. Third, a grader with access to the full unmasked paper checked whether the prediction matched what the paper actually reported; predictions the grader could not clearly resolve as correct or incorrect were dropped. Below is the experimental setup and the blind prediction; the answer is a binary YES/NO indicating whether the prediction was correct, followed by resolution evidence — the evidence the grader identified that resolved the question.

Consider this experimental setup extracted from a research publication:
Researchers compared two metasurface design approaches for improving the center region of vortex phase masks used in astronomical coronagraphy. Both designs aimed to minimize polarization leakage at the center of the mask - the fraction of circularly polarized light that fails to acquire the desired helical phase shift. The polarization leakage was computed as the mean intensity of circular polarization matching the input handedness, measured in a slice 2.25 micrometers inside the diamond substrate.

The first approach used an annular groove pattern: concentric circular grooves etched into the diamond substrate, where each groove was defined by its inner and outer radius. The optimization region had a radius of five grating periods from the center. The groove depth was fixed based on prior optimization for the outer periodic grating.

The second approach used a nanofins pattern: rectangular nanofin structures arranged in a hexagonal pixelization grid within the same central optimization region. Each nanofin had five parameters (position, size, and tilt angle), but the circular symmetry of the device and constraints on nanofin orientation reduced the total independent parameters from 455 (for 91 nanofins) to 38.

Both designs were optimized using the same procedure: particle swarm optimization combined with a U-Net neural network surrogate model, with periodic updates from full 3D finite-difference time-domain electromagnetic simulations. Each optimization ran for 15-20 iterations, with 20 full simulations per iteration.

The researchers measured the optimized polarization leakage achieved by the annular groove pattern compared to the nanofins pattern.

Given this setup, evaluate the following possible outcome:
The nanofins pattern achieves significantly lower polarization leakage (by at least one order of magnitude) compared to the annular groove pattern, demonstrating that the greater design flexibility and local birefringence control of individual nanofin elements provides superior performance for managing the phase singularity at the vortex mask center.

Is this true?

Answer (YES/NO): NO